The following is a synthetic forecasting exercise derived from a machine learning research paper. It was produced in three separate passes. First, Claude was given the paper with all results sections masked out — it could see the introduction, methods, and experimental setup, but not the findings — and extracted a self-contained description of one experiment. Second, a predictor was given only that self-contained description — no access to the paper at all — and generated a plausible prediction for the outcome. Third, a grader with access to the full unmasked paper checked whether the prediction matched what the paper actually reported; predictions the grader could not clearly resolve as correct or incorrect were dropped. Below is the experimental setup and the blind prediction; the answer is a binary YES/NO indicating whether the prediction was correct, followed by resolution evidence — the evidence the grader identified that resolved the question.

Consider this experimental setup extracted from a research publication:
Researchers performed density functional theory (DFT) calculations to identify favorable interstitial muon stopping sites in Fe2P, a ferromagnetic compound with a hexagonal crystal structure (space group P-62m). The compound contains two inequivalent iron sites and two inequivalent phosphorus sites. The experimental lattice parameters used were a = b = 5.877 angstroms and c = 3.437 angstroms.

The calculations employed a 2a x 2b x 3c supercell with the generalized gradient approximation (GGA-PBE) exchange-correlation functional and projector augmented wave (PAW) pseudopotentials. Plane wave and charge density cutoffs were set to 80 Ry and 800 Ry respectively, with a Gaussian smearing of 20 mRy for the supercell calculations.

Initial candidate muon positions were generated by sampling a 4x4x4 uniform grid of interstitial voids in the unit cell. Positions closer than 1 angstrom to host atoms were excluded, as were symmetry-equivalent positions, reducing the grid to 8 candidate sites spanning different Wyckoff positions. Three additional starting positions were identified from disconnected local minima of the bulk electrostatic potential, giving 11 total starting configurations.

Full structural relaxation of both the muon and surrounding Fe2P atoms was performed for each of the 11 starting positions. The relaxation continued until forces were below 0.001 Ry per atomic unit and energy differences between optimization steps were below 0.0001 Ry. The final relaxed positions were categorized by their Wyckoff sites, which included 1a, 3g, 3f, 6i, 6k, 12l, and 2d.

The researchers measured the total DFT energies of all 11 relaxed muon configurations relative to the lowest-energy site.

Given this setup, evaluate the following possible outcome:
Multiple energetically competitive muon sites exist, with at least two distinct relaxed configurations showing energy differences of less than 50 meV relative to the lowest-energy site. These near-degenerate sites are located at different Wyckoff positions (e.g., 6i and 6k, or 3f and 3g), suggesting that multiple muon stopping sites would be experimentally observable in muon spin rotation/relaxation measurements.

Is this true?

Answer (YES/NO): YES